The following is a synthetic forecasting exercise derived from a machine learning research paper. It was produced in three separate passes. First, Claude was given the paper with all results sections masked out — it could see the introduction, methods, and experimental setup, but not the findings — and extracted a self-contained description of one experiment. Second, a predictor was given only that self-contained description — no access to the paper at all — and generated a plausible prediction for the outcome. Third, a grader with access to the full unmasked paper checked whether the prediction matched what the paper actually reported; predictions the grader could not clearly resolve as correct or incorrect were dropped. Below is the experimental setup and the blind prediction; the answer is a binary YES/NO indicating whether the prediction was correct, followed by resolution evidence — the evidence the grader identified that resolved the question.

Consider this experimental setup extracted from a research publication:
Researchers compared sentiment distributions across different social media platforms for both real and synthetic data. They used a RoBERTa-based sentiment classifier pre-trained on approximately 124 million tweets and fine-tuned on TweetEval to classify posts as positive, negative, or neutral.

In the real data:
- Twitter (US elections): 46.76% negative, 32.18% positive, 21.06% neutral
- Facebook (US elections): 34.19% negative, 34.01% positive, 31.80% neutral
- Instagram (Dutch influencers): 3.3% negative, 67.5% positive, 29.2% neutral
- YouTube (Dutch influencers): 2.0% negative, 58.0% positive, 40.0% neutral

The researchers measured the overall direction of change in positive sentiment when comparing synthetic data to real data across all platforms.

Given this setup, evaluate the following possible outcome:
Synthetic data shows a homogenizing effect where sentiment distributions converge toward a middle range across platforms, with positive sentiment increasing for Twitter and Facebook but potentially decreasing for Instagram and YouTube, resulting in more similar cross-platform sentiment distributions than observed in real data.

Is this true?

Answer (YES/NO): NO